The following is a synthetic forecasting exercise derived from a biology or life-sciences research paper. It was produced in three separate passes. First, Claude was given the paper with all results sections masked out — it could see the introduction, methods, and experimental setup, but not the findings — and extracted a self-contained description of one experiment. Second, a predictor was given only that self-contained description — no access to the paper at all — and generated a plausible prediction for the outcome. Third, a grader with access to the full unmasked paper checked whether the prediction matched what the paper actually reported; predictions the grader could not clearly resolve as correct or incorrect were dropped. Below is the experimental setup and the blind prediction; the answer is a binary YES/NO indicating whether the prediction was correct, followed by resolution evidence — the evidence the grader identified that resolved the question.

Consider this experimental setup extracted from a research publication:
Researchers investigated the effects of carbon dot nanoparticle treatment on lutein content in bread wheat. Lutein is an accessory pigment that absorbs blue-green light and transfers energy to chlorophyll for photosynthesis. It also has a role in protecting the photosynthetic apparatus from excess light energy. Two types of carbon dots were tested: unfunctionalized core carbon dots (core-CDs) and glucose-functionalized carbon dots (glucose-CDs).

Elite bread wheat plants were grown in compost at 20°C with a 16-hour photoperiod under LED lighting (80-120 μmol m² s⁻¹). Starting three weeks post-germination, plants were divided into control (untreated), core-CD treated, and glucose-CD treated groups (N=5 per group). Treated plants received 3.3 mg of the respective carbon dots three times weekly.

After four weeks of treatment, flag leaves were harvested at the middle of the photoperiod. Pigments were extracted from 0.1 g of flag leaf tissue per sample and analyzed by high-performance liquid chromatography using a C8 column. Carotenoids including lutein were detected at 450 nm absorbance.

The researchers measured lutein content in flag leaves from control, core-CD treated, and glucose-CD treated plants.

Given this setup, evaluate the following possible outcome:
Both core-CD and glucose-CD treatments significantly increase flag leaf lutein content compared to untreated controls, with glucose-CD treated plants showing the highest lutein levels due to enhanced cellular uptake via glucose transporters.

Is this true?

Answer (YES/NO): NO